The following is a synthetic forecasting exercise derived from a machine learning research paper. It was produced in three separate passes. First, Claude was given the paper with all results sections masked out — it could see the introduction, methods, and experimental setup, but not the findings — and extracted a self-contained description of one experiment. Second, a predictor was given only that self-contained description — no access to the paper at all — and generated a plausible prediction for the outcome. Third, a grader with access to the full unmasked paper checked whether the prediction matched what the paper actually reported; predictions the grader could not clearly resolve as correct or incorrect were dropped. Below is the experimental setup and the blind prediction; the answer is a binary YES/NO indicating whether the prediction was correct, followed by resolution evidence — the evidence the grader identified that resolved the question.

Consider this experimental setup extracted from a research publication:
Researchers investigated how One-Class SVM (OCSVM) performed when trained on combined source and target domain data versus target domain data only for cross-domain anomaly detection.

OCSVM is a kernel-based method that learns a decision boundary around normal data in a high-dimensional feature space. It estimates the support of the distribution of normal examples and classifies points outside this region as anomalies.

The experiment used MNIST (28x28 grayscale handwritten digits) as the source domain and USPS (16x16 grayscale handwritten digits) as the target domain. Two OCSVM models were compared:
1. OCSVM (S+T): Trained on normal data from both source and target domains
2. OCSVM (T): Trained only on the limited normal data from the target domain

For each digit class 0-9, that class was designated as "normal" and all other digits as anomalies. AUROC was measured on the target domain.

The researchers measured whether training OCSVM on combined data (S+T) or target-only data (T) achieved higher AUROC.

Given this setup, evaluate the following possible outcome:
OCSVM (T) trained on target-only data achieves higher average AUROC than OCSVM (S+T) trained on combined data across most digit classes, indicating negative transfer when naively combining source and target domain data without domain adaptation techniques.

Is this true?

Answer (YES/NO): NO